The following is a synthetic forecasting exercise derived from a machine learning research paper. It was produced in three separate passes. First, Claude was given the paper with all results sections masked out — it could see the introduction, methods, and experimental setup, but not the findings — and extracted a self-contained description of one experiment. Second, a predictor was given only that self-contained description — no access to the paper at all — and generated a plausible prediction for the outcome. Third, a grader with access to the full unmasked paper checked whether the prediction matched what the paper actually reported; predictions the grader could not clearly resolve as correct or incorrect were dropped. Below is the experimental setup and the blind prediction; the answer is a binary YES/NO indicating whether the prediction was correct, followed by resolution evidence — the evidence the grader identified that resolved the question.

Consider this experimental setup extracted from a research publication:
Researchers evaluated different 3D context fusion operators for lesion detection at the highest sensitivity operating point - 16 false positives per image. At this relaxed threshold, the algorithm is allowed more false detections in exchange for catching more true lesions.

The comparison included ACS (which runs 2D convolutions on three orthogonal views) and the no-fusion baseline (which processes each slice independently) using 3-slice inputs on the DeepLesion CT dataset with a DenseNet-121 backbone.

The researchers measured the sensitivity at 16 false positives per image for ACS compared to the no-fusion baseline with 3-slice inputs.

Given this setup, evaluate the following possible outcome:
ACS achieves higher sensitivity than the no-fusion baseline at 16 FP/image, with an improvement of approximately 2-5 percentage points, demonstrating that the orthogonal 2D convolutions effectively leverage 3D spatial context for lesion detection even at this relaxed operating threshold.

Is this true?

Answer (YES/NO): NO